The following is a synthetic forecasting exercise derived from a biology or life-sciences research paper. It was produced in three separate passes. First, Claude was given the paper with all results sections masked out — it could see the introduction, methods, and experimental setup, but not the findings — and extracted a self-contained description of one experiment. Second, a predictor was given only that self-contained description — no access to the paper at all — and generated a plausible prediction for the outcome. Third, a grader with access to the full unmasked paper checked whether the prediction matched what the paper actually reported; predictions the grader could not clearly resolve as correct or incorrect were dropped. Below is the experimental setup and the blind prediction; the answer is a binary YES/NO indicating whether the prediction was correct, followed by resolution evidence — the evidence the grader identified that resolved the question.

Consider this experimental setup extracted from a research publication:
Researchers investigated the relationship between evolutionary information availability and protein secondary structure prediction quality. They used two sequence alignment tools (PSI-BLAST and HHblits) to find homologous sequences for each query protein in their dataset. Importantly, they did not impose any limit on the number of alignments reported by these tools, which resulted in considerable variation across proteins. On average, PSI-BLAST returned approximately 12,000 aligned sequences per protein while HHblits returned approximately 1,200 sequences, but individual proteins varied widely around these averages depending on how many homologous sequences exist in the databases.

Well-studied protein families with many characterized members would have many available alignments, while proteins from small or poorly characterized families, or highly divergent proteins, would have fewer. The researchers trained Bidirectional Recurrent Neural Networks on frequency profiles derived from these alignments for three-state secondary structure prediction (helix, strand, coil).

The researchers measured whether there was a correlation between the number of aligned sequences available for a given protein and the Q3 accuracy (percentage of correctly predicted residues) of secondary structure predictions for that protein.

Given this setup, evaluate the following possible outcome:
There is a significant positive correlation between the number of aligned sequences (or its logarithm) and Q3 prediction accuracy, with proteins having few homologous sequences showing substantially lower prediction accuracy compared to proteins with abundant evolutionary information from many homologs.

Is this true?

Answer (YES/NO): YES